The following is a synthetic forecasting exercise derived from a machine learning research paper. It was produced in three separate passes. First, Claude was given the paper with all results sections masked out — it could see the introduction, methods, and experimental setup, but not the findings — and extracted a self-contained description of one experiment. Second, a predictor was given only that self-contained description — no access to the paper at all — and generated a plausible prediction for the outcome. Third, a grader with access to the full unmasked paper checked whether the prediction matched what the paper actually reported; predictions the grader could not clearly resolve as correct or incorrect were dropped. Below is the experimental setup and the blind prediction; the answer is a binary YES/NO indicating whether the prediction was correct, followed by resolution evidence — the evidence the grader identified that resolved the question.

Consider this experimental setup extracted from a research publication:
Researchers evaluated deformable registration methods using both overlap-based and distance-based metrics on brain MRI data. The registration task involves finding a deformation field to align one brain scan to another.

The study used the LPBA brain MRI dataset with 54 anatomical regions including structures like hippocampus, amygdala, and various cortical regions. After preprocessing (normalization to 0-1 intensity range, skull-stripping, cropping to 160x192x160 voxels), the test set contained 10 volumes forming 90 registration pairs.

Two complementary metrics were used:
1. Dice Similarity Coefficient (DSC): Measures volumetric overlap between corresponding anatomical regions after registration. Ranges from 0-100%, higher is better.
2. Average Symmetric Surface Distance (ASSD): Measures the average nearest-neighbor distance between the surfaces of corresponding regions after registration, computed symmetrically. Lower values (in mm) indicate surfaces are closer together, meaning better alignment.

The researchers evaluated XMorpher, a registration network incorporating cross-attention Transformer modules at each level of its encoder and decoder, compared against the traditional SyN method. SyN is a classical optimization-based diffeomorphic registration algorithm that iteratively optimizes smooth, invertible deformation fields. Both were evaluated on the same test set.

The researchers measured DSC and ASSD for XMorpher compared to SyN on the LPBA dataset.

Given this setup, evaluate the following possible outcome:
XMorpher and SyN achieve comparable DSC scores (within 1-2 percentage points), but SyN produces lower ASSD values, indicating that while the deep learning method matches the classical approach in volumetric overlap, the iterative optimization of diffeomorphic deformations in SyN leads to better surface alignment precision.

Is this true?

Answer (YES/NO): NO